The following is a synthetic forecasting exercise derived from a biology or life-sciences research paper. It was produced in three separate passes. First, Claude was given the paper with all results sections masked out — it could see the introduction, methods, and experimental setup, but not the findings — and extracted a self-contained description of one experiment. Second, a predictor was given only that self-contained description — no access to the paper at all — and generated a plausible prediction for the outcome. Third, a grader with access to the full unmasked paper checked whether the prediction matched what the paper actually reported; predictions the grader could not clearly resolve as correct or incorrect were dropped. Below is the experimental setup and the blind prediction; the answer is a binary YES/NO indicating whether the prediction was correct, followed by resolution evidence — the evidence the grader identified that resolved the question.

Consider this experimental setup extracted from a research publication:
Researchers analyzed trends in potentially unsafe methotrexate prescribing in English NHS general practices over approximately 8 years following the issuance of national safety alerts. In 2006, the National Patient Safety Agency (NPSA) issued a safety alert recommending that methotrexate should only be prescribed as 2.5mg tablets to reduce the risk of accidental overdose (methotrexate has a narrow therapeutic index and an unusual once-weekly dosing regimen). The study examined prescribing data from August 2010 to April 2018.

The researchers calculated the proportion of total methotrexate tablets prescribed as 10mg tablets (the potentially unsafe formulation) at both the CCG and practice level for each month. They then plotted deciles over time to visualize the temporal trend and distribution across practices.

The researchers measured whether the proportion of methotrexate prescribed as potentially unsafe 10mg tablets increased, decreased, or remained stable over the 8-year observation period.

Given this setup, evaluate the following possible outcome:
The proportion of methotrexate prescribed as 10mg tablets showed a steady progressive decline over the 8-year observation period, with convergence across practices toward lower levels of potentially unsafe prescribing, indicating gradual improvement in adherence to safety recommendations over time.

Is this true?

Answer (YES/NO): NO